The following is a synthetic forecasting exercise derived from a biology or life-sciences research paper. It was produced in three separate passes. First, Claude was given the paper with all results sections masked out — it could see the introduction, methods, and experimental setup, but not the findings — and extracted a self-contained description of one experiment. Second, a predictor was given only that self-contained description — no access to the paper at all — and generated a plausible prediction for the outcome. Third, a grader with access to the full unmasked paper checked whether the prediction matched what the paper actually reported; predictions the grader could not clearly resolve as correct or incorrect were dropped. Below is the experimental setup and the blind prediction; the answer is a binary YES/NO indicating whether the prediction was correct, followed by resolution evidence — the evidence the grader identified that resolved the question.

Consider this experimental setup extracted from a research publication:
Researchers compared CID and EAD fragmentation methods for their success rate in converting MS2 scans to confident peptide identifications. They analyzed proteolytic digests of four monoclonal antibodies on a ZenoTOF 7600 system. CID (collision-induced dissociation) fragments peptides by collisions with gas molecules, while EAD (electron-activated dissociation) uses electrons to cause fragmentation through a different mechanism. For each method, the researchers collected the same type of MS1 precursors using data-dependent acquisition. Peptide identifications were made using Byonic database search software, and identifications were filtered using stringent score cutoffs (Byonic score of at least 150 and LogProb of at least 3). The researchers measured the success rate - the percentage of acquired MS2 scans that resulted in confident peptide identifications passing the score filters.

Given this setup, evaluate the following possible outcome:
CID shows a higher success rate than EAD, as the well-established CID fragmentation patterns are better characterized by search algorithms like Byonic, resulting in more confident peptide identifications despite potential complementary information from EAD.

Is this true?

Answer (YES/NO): NO